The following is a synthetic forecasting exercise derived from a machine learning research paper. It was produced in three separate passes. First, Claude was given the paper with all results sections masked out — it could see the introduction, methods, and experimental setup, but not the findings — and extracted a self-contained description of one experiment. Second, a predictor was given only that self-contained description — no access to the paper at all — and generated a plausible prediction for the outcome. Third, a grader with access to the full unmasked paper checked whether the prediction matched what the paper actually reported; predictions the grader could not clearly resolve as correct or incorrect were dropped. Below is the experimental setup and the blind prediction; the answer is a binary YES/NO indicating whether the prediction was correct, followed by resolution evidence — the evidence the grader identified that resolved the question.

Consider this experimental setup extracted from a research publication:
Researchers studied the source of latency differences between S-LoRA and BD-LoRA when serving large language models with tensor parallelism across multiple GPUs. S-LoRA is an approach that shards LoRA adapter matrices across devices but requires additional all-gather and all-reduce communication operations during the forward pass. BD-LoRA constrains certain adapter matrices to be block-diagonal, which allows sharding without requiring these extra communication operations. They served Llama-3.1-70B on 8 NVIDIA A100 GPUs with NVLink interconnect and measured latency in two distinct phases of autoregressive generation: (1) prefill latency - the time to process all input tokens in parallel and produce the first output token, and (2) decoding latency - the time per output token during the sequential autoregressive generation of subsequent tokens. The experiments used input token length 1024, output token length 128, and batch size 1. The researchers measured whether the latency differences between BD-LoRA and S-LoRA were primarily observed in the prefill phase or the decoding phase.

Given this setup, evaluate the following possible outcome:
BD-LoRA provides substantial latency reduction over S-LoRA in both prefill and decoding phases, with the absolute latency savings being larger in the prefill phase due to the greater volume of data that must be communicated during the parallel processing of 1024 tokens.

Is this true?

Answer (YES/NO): NO